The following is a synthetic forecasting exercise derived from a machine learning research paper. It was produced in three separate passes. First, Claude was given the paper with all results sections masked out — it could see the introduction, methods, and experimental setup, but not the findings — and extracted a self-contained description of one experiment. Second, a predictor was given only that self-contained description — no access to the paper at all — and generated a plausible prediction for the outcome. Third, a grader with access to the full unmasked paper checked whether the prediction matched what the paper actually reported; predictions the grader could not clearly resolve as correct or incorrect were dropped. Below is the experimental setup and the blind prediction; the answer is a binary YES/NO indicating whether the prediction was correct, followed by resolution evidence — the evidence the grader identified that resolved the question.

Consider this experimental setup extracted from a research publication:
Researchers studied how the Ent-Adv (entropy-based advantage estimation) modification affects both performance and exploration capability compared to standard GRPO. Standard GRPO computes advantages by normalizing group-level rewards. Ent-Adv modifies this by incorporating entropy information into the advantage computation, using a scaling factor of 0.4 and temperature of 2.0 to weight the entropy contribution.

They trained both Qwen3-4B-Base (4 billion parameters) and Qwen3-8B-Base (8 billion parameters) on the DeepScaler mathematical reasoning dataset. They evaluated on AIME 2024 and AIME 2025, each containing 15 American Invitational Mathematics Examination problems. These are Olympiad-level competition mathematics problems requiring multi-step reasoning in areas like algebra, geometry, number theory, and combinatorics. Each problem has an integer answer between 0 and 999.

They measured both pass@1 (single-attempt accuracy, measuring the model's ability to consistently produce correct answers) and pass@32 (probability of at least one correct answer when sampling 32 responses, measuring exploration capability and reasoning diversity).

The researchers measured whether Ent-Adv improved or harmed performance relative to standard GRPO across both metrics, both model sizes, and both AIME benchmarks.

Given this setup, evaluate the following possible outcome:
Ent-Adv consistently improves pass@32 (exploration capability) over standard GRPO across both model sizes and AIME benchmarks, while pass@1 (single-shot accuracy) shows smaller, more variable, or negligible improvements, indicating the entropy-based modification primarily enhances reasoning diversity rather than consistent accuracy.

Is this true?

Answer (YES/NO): NO